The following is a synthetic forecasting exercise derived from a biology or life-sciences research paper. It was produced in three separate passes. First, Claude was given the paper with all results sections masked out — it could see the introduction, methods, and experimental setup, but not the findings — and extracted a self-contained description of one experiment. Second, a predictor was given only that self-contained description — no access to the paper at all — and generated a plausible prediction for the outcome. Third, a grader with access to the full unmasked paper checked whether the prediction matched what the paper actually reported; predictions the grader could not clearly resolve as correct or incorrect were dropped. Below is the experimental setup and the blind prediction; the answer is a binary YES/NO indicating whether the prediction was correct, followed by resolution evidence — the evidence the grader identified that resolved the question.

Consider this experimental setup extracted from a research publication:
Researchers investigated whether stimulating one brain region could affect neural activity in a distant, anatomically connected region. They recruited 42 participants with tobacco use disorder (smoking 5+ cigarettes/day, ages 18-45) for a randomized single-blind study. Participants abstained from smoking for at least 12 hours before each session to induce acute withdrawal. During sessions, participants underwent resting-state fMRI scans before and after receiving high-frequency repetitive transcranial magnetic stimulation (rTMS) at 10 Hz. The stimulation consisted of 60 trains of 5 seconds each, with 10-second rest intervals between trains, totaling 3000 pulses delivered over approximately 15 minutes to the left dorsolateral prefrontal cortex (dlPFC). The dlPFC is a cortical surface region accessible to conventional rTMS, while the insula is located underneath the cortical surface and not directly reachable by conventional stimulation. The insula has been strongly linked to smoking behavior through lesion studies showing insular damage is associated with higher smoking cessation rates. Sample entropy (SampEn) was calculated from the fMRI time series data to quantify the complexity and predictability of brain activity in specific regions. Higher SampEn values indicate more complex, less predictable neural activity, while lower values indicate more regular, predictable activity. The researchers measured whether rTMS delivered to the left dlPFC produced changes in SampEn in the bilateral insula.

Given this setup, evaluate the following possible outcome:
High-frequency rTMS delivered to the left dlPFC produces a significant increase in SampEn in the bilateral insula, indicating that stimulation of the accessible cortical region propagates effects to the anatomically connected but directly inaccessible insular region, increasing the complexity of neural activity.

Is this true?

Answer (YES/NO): NO